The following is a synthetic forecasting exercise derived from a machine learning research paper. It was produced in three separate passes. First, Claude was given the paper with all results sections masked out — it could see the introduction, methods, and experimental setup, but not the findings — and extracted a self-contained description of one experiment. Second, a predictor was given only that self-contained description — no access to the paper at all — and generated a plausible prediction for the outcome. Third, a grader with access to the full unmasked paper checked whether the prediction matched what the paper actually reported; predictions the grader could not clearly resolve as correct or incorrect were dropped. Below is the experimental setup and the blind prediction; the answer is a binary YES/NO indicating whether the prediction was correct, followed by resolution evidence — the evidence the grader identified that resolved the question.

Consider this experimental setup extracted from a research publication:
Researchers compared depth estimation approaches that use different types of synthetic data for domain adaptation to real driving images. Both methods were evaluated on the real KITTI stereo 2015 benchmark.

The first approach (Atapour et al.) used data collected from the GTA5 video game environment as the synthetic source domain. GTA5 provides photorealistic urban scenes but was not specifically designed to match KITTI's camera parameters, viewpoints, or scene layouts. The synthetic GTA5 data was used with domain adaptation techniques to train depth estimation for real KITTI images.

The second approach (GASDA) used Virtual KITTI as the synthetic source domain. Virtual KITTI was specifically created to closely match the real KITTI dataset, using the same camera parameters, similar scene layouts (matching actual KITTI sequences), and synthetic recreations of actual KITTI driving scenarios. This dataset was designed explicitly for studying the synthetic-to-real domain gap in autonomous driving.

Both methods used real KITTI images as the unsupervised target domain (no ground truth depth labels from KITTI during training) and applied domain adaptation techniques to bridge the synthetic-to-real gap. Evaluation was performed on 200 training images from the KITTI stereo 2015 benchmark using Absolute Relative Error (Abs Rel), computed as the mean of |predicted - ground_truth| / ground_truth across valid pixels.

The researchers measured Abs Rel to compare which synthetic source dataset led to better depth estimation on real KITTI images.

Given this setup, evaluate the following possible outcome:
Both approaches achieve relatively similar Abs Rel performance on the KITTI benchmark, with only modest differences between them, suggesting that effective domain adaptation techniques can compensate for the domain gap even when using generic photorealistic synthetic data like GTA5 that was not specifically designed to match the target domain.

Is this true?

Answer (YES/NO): NO